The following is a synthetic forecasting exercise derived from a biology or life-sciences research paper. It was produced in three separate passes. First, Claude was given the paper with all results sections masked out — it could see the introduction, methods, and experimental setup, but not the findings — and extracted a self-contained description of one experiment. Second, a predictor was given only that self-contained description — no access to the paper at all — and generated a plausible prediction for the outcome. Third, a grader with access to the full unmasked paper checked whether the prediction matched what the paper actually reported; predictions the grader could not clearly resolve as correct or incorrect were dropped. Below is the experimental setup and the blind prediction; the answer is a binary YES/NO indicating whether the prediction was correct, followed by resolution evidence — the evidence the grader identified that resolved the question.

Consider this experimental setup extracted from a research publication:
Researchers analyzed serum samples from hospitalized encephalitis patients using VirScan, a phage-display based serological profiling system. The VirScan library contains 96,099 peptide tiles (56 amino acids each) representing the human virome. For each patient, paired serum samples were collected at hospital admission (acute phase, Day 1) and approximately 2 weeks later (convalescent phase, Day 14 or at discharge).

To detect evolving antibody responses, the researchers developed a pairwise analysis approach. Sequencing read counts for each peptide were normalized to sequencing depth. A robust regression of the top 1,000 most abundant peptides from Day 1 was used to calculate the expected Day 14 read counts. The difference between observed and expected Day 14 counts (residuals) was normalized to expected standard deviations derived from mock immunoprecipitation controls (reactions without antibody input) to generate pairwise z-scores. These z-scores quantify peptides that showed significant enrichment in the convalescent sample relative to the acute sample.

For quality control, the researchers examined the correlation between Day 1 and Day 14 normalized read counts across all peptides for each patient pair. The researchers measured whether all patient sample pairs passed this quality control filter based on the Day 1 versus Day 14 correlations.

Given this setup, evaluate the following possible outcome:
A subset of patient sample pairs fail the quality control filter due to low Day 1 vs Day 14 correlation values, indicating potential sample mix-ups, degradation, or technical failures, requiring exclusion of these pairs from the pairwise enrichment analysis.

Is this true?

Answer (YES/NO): YES